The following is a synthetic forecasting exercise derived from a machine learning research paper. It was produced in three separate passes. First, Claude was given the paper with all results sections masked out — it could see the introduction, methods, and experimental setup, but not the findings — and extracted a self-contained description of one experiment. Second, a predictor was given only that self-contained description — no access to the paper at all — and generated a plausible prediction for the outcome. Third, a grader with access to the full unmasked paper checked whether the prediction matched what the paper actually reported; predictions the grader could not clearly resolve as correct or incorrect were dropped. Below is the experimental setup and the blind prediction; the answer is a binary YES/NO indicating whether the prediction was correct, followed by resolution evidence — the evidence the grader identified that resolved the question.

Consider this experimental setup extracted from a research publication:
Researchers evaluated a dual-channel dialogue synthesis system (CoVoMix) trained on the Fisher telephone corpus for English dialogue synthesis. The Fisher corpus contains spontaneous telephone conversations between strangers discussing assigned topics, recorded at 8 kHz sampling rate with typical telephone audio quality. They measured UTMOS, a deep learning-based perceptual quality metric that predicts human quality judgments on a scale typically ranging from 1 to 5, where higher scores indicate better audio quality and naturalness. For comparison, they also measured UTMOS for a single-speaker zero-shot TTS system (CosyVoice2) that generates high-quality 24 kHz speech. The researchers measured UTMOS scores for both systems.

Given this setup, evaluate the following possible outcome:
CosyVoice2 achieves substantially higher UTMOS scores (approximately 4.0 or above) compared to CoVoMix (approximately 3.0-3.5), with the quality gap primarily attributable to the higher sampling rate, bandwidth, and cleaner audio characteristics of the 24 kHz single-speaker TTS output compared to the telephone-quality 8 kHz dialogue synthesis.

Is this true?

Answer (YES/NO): NO